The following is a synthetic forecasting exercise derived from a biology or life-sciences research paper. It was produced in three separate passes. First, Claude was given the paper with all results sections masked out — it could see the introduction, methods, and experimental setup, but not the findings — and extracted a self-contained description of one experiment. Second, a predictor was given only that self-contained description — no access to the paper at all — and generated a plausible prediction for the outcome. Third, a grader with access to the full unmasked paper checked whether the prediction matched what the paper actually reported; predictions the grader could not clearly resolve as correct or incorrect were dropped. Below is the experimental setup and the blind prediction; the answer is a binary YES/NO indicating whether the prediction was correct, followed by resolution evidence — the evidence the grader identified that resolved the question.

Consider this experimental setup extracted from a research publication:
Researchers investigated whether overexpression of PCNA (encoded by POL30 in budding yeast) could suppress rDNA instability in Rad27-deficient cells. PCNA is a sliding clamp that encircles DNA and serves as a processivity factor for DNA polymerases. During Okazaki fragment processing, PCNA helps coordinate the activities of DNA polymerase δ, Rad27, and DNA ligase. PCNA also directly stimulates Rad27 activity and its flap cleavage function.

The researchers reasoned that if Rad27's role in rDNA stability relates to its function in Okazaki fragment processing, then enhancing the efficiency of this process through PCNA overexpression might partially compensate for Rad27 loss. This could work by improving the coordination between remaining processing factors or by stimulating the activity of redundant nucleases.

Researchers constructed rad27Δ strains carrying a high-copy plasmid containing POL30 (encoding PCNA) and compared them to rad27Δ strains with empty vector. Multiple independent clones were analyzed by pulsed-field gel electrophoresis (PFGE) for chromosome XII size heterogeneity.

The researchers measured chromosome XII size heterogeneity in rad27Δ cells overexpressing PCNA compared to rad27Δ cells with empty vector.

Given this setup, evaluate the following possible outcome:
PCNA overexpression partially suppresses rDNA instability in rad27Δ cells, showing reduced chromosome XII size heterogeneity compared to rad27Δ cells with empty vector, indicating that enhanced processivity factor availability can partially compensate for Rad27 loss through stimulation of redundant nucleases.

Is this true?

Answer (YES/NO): YES